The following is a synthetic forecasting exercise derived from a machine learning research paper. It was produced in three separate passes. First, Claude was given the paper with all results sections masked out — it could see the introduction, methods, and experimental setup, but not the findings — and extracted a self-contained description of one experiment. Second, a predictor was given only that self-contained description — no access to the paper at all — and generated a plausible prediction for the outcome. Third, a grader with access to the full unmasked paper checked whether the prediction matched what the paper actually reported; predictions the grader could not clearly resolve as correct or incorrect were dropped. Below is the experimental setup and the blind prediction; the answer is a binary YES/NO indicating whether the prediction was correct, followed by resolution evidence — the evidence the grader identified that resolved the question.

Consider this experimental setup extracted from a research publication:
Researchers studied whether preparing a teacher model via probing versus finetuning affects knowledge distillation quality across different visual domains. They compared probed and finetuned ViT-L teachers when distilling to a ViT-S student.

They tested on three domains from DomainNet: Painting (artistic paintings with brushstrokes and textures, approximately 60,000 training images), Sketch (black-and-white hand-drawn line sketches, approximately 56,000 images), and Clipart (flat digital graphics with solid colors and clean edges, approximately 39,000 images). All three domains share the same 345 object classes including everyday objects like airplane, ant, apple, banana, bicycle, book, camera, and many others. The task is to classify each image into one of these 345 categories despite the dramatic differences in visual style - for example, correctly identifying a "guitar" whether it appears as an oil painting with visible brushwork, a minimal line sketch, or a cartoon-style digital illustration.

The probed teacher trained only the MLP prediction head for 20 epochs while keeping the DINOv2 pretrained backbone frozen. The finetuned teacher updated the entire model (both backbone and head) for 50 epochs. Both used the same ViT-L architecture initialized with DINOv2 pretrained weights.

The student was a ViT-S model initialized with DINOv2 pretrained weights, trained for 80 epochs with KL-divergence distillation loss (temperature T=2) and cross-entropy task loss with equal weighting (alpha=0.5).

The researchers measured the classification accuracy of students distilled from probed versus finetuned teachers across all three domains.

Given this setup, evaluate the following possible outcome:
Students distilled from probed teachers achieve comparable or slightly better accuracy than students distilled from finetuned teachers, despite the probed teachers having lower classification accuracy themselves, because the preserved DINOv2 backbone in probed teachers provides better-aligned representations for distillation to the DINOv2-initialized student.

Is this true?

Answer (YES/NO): YES